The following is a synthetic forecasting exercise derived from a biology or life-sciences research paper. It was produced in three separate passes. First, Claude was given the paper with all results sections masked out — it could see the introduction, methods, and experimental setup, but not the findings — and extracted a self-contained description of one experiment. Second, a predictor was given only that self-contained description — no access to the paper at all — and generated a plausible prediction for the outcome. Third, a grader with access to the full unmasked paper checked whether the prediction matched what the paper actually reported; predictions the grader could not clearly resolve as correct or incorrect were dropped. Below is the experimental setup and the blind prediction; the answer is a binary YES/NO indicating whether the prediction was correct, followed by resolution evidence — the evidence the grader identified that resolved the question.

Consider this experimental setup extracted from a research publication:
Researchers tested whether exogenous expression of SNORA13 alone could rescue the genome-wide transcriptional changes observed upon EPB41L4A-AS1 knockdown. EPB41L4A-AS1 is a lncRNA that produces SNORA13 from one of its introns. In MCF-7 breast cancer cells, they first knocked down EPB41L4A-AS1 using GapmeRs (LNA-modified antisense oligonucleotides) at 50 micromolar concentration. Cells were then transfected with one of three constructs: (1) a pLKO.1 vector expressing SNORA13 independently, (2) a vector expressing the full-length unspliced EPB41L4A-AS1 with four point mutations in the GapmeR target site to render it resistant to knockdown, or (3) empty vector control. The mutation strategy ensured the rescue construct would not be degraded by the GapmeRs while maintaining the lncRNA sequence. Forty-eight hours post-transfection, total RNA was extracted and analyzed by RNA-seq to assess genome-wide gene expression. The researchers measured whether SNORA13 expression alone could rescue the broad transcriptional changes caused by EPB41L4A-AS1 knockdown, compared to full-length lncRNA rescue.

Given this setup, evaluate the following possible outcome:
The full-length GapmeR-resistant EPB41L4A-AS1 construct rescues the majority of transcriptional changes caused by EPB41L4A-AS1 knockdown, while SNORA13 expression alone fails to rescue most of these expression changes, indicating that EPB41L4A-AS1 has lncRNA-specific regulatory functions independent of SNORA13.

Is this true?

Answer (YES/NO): NO